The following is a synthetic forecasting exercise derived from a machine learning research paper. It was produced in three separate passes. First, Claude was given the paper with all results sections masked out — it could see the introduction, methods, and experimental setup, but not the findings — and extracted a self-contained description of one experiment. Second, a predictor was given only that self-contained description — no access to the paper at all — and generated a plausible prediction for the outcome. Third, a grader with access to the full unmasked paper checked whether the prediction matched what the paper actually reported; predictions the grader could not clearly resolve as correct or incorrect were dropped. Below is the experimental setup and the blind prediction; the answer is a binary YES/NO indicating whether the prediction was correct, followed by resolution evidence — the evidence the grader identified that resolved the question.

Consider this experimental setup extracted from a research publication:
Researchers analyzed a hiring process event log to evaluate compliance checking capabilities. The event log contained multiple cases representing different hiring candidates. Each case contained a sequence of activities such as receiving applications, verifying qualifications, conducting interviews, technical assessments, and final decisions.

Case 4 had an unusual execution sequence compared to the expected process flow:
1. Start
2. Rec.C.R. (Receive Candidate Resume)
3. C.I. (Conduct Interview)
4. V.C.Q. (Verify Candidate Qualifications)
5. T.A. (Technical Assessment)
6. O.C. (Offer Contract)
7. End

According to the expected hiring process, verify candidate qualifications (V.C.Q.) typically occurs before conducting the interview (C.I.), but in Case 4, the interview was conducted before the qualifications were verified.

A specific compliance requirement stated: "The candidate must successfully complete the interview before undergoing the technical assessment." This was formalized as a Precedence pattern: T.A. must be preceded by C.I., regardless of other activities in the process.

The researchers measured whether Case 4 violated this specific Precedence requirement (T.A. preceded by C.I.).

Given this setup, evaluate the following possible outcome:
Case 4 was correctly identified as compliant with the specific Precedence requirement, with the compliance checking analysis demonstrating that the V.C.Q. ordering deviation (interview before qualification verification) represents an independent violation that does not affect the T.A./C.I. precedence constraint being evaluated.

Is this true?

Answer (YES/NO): NO